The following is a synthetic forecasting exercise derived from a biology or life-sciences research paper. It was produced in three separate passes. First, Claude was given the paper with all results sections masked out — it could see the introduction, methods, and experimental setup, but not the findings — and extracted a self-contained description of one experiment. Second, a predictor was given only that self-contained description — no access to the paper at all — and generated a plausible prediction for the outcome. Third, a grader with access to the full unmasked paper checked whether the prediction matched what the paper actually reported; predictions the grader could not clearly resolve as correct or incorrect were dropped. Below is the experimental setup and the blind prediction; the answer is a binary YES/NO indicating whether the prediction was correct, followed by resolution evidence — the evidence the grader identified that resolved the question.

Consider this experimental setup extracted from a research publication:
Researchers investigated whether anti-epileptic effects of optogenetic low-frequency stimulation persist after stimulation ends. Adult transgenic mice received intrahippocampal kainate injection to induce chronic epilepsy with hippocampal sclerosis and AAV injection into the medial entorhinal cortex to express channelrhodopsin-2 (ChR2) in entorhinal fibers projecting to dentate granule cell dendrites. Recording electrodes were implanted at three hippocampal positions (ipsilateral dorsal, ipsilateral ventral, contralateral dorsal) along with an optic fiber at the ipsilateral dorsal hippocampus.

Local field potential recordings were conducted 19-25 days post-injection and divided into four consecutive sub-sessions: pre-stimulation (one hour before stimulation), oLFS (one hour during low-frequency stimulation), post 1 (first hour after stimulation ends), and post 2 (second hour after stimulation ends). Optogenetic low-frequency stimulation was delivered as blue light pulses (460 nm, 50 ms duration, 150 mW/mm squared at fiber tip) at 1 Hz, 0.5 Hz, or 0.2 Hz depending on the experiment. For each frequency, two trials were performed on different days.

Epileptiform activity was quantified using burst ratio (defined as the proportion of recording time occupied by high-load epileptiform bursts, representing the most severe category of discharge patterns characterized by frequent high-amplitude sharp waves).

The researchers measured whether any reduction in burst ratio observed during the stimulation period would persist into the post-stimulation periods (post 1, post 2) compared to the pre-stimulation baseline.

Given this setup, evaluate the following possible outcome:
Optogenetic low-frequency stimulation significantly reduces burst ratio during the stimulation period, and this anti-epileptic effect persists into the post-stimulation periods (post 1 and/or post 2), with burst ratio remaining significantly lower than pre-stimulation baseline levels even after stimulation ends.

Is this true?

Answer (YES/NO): NO